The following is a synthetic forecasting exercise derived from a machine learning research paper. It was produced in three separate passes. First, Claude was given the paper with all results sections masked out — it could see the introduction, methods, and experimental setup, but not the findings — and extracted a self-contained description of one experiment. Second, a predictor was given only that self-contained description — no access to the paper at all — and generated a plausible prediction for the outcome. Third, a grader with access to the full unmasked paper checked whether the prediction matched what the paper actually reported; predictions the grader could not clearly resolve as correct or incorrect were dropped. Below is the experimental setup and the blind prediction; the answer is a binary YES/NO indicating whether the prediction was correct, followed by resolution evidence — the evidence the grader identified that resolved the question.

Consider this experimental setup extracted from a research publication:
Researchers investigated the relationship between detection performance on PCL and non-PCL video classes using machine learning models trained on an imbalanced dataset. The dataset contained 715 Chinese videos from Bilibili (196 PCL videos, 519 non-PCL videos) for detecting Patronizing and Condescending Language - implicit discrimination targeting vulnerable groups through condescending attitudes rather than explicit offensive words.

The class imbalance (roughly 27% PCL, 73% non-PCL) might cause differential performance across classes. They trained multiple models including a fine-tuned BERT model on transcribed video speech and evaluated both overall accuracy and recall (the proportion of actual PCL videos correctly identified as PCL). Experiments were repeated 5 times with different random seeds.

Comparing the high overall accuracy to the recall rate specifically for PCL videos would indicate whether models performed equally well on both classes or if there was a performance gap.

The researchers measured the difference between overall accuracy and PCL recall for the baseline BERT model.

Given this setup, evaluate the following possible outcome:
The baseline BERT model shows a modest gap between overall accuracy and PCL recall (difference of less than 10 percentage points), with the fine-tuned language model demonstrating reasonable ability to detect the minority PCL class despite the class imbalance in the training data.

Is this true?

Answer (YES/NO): NO